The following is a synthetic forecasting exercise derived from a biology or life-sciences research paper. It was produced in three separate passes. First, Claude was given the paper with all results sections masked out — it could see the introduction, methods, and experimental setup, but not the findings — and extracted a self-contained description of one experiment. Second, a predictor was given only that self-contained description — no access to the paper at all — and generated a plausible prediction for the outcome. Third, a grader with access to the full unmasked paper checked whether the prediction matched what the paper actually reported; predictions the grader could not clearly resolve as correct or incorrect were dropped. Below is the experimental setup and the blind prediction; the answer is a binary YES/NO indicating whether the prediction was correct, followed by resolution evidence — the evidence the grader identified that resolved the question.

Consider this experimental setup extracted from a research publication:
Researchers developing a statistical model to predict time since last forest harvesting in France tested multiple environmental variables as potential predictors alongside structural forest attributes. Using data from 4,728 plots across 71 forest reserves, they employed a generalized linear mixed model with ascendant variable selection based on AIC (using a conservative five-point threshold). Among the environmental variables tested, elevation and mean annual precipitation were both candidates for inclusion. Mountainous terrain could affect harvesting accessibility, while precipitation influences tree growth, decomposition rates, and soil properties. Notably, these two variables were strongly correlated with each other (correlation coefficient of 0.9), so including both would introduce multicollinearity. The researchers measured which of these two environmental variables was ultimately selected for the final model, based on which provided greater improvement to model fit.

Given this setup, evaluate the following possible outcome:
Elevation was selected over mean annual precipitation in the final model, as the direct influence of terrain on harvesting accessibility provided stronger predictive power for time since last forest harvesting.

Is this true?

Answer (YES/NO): NO